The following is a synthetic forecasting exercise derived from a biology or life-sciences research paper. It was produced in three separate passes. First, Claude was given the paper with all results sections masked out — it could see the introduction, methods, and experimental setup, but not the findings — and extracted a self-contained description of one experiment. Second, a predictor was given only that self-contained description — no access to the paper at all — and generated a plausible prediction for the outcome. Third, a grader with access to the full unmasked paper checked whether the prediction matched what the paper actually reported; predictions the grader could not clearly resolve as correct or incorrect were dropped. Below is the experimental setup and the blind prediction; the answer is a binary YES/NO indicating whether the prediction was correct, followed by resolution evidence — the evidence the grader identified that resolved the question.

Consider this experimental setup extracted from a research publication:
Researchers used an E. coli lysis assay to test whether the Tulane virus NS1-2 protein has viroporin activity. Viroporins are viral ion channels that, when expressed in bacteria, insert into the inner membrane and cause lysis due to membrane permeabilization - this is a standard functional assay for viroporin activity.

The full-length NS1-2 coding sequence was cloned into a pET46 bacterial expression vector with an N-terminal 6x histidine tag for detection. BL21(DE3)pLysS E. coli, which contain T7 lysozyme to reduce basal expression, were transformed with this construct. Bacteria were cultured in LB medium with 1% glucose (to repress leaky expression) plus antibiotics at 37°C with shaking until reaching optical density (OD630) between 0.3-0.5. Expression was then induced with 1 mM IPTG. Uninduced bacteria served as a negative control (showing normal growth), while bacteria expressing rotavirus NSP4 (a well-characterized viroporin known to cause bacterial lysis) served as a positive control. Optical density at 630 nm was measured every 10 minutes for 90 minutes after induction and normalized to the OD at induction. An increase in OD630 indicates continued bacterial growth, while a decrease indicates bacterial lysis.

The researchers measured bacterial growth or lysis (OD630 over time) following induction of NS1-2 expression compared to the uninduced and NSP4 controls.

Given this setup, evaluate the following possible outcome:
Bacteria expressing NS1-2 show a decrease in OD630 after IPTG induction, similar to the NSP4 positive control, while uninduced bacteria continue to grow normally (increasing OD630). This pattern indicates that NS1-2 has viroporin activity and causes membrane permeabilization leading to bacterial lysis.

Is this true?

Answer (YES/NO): YES